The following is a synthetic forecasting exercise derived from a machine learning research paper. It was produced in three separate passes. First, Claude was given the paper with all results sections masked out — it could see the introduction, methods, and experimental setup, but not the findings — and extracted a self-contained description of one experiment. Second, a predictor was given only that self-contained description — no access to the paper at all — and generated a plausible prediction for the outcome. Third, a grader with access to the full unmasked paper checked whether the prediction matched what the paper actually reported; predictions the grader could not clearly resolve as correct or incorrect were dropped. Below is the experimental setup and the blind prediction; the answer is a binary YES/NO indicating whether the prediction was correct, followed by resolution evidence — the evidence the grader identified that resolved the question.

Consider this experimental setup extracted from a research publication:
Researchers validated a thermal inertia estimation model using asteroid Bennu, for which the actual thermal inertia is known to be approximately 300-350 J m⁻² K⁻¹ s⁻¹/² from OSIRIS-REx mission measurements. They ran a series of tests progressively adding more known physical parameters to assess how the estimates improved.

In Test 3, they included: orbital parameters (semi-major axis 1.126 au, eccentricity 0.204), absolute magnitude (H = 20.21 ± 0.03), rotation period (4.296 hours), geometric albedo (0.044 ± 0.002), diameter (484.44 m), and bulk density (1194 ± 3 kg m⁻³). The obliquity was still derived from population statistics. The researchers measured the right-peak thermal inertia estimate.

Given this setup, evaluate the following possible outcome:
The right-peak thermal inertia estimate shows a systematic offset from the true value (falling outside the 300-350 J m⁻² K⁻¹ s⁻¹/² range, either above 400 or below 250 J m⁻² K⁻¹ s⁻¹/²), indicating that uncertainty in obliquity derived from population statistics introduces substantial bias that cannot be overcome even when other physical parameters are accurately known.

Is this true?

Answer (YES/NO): NO